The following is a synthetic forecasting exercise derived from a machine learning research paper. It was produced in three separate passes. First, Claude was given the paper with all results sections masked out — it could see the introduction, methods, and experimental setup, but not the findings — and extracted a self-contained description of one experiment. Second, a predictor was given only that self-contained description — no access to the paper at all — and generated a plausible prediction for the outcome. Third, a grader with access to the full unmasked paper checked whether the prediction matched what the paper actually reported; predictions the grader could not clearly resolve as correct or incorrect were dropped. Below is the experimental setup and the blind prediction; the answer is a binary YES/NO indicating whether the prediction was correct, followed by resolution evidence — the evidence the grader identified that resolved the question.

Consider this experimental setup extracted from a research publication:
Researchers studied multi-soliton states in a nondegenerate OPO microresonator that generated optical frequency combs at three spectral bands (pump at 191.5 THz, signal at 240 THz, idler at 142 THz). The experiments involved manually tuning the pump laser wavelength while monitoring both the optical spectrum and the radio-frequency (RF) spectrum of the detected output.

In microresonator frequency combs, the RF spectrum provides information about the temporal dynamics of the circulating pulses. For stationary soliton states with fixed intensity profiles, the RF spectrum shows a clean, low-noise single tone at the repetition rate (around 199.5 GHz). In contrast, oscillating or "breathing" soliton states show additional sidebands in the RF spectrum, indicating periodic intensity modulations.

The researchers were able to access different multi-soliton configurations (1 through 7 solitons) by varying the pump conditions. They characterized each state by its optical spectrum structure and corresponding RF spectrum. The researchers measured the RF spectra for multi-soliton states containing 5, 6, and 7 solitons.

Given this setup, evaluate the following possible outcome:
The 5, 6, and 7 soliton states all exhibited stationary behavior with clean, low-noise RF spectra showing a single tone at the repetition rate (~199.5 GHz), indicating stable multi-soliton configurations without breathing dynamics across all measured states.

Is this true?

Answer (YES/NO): NO